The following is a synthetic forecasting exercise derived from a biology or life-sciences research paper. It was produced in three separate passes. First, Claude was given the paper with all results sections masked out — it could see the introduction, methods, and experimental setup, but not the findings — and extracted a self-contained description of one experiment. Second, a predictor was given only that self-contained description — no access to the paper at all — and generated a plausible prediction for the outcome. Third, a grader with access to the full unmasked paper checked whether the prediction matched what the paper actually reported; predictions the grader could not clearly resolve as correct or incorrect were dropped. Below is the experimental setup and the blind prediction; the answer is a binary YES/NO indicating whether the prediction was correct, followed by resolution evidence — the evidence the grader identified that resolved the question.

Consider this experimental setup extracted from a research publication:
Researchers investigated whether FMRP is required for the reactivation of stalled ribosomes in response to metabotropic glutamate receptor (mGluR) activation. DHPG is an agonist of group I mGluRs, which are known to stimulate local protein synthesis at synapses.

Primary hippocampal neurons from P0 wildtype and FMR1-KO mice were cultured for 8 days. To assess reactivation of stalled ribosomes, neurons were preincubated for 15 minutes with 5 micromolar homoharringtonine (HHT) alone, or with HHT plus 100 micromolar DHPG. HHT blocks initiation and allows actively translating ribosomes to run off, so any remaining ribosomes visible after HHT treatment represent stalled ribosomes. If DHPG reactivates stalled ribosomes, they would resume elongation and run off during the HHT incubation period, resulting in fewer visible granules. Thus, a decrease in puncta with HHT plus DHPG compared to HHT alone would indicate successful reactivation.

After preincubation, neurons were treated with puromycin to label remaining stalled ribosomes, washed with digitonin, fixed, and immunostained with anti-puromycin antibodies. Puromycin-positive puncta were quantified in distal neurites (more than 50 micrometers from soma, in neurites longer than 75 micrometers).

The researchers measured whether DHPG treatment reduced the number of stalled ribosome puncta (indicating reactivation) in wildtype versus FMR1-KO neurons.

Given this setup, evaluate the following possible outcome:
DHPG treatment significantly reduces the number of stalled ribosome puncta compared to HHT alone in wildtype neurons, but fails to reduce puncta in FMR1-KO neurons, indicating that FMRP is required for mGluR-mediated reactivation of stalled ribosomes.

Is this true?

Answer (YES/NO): YES